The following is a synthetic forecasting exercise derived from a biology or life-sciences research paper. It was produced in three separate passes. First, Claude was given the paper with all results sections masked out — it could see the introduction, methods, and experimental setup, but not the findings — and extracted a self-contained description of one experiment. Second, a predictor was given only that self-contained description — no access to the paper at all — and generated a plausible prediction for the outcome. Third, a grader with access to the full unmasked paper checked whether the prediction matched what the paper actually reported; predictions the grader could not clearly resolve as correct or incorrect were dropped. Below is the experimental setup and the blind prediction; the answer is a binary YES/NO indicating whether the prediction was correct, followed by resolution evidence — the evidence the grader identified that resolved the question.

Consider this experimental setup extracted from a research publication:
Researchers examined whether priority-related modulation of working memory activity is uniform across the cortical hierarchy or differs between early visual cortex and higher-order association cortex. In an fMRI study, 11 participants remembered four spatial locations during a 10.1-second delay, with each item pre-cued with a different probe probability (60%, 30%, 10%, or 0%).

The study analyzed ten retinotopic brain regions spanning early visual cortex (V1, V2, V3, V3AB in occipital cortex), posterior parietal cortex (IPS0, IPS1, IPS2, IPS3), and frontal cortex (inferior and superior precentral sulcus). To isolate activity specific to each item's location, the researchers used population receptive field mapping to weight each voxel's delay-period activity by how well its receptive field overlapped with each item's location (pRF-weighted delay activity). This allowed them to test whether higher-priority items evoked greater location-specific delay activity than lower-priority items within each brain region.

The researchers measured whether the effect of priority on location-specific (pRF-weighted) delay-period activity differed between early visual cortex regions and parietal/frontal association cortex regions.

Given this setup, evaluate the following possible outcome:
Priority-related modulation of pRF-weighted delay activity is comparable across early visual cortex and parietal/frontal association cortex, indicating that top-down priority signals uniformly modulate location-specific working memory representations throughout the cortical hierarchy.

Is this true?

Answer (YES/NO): NO